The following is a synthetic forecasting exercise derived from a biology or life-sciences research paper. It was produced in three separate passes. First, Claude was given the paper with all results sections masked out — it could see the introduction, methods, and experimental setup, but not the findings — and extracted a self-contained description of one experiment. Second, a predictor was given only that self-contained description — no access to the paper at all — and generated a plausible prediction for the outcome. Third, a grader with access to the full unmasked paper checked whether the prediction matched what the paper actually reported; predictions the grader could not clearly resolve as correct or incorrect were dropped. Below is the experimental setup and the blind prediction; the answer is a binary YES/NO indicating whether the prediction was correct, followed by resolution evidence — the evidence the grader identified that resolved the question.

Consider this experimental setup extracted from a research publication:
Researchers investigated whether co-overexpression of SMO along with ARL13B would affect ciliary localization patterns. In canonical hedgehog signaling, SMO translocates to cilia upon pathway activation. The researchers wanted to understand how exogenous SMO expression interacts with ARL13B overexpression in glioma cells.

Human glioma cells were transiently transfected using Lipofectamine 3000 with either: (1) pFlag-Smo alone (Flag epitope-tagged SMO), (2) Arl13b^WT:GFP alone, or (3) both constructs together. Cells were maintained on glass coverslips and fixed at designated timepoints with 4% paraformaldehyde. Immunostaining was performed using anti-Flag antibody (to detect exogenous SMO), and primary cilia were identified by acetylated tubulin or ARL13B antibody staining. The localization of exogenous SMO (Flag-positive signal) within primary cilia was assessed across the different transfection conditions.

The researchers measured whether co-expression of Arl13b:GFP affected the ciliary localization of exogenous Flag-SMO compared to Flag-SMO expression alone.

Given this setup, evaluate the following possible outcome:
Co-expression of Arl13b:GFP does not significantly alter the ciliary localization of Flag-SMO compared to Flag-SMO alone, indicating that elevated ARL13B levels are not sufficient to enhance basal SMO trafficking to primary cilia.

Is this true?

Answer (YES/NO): NO